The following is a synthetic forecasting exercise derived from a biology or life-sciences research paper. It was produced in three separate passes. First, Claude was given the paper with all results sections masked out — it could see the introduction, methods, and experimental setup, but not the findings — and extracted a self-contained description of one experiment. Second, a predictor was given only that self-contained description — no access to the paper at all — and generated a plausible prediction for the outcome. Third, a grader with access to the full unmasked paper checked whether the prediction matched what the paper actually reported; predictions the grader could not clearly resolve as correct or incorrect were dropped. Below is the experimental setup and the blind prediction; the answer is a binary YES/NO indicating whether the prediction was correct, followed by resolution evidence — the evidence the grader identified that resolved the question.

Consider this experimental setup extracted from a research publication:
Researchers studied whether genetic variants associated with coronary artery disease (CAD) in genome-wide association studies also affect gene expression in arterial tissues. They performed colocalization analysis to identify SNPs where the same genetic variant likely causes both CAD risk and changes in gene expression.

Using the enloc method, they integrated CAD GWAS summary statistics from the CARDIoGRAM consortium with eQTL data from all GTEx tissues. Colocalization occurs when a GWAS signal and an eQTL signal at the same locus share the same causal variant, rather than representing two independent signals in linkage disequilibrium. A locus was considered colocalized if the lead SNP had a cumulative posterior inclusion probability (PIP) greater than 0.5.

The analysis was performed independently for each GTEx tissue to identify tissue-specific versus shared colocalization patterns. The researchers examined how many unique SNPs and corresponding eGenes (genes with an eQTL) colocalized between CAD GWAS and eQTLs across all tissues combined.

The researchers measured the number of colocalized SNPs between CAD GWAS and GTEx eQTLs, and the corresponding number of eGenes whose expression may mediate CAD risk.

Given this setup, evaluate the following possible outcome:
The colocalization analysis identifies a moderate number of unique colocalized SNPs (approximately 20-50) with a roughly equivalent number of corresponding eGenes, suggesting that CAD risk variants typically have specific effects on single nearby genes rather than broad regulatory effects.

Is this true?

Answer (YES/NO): NO